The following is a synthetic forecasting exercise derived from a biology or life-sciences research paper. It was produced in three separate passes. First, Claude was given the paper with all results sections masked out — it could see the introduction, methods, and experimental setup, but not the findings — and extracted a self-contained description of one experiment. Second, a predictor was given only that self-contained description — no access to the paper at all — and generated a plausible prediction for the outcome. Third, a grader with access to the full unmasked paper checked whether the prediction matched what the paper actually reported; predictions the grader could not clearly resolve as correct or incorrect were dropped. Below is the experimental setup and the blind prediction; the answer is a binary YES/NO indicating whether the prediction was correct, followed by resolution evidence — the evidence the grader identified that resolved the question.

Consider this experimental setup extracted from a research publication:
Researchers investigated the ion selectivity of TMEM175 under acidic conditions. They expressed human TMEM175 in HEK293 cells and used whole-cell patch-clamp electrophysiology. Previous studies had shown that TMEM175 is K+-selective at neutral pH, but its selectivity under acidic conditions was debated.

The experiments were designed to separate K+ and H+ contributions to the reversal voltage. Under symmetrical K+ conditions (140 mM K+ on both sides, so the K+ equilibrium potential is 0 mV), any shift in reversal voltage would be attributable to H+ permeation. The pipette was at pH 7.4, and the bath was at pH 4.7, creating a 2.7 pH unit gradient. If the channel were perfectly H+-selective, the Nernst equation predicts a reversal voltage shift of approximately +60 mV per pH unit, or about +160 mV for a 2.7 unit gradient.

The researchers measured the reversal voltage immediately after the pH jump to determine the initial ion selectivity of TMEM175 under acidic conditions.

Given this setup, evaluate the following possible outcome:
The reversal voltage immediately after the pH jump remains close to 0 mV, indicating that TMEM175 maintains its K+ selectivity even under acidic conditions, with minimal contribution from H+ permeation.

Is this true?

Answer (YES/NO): NO